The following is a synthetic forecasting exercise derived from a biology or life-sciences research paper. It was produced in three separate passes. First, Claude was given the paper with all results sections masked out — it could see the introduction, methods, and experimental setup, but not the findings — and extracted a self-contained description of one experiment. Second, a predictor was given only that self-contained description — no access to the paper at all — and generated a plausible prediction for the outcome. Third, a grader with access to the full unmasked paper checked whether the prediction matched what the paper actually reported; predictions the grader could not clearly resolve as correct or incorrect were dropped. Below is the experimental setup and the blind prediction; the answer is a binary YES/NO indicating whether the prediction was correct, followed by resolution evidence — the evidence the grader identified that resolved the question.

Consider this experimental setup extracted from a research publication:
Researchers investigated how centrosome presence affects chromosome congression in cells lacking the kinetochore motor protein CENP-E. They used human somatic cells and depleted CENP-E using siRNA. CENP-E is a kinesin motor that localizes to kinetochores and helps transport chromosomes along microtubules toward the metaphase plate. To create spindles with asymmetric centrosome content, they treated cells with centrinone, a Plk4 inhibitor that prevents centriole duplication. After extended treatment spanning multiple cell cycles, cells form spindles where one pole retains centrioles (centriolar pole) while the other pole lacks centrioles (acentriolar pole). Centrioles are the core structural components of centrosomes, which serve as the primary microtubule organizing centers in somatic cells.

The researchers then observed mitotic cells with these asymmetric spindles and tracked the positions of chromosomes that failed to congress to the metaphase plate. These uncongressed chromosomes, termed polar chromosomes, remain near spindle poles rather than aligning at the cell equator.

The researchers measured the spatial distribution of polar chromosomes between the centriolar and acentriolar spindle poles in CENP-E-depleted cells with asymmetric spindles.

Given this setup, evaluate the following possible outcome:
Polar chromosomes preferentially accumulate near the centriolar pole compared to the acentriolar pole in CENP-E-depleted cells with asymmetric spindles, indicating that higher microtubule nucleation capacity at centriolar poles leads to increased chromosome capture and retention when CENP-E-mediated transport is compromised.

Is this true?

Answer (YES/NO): NO